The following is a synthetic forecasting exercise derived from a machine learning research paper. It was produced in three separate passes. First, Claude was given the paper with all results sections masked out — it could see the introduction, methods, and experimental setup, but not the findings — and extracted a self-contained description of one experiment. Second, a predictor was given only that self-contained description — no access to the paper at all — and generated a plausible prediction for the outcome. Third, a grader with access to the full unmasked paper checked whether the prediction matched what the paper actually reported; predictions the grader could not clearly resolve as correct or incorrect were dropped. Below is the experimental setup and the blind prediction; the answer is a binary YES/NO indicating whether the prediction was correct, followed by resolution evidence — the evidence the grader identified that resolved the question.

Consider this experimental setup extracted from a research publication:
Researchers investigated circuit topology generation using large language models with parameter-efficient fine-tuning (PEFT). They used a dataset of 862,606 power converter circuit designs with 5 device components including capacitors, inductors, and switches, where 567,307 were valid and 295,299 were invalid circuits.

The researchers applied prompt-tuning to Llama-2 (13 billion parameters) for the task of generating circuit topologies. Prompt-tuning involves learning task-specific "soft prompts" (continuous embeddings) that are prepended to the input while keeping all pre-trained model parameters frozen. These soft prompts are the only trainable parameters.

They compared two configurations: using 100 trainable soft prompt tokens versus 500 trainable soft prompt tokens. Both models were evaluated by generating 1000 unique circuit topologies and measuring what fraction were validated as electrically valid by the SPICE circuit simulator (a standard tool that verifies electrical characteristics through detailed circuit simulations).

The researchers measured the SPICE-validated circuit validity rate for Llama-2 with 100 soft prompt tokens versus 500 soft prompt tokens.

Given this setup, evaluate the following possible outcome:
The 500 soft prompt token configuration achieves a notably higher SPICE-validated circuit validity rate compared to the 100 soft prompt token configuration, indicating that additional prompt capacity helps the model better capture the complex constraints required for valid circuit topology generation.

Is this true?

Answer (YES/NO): NO